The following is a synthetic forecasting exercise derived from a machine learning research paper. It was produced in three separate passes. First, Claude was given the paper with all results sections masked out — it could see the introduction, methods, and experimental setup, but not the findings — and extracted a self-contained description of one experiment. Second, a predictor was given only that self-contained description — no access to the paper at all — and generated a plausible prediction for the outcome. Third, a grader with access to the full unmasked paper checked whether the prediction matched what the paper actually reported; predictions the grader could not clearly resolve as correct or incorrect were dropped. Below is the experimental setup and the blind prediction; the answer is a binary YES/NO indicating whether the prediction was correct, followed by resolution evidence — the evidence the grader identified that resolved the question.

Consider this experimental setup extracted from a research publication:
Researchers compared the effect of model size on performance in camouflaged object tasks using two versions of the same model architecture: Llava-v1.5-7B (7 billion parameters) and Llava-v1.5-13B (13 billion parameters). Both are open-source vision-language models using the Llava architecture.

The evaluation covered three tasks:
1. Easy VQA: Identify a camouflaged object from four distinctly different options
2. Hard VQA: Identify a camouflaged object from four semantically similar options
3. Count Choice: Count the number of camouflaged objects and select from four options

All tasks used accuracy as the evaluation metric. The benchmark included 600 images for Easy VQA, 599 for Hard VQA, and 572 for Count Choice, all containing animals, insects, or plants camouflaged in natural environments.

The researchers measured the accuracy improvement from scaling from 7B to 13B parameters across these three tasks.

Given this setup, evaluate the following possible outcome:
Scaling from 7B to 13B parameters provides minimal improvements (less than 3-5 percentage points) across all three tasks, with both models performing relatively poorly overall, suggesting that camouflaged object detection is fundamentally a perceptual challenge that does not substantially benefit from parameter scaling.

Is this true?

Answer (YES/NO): NO